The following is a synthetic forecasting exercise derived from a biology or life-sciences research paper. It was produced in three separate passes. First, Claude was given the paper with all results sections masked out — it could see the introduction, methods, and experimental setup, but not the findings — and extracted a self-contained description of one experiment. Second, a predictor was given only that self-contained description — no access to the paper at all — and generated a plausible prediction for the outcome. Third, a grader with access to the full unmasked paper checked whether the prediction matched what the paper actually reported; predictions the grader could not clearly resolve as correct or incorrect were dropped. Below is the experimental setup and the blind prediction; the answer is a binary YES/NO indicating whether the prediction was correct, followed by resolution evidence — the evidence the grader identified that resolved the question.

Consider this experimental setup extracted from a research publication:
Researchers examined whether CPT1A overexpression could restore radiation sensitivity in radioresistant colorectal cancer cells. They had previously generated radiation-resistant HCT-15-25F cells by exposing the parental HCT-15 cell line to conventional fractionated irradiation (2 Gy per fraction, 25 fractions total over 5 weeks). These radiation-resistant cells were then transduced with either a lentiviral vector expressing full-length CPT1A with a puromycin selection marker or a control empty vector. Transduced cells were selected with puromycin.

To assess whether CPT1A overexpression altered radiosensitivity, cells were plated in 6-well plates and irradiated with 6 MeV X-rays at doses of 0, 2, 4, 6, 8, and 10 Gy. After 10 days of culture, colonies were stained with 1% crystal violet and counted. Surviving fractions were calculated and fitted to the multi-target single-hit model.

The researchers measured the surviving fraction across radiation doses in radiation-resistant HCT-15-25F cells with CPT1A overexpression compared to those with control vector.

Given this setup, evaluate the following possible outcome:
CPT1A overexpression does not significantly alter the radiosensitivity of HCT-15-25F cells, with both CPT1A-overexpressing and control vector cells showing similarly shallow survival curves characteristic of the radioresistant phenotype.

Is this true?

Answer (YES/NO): NO